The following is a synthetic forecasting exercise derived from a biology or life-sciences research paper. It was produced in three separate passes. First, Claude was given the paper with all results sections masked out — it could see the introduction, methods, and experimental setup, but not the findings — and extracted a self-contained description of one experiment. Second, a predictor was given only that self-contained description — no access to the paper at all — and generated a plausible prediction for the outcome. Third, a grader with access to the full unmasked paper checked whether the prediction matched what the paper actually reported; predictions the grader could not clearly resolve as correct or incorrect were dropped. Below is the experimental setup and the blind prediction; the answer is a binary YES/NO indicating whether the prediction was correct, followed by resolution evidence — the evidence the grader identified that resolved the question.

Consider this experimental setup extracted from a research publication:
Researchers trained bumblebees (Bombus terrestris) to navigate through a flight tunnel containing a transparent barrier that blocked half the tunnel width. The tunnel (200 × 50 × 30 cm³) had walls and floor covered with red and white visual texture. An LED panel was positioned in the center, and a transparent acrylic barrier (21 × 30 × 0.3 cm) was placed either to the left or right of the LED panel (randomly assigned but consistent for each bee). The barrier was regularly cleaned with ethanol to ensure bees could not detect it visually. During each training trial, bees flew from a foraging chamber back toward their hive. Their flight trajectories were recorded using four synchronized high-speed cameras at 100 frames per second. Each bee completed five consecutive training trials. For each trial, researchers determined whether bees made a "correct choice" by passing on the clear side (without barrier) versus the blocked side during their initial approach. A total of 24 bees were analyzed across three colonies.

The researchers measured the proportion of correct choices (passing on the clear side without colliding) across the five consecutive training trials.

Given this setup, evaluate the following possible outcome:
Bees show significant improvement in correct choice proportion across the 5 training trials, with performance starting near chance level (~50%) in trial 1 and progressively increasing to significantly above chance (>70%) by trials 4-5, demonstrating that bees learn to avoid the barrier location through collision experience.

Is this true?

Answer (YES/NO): YES